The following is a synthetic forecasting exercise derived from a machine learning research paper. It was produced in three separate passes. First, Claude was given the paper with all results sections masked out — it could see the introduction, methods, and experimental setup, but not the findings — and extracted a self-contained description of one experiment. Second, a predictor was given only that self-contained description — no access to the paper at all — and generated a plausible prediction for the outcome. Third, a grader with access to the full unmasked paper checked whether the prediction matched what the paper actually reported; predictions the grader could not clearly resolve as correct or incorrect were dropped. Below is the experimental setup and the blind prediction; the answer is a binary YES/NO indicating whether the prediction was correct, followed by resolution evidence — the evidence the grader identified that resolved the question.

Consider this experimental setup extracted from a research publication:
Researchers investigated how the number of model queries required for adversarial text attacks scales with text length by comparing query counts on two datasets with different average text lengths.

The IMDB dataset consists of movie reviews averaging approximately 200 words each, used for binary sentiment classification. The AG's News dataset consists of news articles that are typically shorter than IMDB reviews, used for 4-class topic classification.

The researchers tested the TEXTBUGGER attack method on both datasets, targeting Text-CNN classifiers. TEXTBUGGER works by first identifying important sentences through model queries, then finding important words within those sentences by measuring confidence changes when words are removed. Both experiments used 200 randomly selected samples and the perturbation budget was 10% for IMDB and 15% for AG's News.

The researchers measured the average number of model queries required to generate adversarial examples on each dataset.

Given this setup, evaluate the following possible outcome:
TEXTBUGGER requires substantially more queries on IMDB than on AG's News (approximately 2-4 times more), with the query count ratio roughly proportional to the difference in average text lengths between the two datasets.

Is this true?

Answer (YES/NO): NO